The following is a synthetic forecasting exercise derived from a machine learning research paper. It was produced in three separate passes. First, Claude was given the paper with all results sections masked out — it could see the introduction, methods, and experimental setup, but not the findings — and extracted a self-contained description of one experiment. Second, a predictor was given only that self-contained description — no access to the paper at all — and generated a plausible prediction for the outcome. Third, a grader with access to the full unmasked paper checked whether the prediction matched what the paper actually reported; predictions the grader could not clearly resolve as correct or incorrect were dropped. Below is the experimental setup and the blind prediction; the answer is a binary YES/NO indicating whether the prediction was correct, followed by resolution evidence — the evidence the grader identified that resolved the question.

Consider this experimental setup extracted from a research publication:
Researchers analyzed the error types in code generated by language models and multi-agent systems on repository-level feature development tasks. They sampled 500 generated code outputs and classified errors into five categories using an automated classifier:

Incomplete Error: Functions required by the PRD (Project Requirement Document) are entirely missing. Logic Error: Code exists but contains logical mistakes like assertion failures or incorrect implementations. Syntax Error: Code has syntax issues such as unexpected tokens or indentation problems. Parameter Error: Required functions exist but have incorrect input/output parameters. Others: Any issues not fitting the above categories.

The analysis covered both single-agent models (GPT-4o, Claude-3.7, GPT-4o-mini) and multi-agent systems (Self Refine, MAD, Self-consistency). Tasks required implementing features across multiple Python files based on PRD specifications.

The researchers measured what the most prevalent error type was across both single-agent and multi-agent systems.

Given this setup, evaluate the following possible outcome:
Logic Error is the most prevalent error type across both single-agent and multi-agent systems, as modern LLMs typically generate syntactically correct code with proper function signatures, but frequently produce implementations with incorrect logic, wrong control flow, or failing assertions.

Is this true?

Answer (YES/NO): NO